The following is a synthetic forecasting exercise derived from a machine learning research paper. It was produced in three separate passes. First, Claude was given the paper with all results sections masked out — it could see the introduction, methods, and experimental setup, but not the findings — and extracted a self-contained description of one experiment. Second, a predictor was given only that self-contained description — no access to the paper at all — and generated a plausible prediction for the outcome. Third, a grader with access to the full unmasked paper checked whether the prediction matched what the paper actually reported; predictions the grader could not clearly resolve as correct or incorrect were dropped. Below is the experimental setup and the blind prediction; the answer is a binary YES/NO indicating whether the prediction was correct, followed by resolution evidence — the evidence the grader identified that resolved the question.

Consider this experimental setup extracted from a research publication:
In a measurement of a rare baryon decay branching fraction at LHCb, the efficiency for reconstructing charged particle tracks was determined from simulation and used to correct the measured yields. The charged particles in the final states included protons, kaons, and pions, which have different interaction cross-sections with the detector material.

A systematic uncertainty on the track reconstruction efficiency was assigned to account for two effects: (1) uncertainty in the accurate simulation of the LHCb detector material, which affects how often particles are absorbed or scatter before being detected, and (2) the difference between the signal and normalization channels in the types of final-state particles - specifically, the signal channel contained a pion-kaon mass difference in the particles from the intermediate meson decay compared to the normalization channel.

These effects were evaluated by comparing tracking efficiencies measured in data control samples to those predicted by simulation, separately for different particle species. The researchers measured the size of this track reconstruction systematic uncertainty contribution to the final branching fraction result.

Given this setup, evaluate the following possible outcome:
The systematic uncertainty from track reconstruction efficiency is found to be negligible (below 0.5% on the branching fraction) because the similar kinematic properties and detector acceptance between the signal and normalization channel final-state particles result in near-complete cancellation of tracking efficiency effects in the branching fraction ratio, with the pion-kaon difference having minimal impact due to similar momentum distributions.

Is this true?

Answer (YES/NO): NO